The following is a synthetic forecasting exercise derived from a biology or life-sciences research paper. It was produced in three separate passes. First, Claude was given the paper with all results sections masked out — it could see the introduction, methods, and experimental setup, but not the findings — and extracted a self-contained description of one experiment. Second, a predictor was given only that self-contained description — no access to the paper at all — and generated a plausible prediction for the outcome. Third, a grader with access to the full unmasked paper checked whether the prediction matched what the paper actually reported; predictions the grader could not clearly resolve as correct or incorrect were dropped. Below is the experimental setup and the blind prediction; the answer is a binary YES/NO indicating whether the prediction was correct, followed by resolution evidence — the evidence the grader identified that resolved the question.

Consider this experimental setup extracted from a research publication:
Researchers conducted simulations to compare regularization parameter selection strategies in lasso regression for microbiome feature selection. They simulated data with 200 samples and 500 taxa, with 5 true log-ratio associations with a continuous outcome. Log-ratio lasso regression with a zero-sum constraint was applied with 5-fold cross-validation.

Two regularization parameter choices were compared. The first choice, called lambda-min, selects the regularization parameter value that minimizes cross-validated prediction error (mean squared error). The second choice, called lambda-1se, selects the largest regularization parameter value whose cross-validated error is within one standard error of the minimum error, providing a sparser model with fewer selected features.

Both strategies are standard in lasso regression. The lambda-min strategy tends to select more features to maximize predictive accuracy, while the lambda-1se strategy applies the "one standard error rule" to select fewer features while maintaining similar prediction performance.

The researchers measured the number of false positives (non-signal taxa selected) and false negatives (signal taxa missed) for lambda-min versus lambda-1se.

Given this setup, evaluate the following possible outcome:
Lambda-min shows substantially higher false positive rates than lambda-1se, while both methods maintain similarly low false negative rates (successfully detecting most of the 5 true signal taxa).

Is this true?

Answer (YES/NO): NO